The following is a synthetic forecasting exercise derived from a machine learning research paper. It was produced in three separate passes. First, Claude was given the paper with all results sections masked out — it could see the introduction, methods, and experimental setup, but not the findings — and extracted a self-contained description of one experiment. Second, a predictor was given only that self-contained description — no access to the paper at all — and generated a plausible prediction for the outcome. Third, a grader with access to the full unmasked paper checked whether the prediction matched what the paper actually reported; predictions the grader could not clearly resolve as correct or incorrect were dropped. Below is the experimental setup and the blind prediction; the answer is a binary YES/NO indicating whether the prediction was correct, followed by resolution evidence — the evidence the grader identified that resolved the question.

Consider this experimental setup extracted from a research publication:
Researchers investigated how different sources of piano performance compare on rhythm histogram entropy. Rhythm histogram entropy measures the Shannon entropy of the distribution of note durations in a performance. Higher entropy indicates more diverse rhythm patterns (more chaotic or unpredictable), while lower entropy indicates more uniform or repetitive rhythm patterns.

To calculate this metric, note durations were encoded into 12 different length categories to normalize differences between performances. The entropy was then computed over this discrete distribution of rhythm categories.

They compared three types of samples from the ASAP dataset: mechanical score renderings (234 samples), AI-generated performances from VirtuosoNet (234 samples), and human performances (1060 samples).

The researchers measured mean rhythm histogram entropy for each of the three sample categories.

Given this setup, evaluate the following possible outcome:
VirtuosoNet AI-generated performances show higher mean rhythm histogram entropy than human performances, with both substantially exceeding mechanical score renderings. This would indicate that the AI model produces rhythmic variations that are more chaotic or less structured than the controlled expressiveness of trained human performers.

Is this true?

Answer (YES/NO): NO